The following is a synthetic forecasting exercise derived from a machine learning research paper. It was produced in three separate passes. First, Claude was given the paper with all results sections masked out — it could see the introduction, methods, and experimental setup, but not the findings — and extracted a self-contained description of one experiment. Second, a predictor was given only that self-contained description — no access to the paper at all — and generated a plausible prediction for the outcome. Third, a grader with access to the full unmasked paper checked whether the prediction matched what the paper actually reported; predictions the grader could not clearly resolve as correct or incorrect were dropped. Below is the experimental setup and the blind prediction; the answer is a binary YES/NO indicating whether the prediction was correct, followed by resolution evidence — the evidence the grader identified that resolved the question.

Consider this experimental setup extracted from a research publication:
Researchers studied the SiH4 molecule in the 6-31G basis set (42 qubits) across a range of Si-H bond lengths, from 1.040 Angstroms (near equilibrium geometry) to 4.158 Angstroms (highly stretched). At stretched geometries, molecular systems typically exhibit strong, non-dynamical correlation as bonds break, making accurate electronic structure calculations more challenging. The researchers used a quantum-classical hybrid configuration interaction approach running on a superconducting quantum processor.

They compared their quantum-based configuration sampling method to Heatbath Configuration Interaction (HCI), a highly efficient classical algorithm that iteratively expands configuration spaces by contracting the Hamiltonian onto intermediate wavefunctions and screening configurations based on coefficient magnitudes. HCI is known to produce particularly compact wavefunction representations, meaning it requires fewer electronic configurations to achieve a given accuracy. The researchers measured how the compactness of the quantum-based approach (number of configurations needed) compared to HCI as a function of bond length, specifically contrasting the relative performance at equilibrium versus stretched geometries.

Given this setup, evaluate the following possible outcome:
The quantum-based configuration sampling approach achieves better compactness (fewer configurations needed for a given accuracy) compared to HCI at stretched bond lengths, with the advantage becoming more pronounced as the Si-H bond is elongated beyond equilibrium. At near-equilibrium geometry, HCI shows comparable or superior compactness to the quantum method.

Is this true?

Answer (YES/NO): NO